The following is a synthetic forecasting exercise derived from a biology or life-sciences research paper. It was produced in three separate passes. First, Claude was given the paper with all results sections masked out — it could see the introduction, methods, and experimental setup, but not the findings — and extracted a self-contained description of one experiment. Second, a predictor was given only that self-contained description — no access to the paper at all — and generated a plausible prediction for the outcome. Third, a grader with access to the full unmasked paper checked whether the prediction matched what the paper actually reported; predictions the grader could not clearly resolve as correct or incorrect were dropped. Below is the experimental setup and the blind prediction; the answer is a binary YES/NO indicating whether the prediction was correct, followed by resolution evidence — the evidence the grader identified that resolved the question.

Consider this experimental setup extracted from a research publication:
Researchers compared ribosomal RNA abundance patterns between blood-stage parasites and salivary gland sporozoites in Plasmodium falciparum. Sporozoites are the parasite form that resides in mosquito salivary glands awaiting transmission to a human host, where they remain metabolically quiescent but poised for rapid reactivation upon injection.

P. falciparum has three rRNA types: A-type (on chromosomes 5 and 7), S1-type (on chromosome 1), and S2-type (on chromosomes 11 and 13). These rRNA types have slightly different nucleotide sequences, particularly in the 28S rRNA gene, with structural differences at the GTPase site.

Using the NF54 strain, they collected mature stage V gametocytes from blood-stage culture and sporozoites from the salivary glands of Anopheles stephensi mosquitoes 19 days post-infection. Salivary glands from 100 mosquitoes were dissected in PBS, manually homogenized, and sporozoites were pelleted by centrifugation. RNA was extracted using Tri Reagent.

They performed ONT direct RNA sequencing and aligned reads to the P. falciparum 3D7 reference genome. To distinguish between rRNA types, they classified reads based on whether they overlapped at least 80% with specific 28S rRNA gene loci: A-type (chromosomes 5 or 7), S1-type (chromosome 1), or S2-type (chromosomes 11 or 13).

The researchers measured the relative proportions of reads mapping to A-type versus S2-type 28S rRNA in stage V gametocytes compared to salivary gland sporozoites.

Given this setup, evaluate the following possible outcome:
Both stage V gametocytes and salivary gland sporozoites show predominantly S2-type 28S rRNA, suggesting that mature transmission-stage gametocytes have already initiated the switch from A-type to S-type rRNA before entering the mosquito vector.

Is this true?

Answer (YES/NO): NO